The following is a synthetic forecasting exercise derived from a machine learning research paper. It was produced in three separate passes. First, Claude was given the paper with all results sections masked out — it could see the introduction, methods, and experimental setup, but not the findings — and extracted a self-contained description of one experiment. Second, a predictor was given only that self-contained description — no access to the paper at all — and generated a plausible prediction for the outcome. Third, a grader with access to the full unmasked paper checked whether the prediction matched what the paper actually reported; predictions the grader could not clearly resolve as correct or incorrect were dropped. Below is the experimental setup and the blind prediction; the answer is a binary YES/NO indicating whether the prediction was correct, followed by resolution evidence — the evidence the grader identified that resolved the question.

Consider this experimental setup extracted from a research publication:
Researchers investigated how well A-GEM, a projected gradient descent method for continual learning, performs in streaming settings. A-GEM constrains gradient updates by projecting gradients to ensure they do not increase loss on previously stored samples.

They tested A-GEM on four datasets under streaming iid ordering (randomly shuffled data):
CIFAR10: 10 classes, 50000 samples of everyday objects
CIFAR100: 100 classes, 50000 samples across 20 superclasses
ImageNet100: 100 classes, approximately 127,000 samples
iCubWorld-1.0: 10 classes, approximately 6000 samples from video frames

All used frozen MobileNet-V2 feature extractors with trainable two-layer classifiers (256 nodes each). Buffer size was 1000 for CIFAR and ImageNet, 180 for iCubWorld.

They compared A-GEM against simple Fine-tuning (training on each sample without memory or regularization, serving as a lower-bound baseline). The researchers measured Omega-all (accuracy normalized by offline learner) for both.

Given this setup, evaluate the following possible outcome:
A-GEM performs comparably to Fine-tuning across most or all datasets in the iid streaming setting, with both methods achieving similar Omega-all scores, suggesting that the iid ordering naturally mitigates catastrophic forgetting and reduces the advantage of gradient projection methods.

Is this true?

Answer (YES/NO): NO